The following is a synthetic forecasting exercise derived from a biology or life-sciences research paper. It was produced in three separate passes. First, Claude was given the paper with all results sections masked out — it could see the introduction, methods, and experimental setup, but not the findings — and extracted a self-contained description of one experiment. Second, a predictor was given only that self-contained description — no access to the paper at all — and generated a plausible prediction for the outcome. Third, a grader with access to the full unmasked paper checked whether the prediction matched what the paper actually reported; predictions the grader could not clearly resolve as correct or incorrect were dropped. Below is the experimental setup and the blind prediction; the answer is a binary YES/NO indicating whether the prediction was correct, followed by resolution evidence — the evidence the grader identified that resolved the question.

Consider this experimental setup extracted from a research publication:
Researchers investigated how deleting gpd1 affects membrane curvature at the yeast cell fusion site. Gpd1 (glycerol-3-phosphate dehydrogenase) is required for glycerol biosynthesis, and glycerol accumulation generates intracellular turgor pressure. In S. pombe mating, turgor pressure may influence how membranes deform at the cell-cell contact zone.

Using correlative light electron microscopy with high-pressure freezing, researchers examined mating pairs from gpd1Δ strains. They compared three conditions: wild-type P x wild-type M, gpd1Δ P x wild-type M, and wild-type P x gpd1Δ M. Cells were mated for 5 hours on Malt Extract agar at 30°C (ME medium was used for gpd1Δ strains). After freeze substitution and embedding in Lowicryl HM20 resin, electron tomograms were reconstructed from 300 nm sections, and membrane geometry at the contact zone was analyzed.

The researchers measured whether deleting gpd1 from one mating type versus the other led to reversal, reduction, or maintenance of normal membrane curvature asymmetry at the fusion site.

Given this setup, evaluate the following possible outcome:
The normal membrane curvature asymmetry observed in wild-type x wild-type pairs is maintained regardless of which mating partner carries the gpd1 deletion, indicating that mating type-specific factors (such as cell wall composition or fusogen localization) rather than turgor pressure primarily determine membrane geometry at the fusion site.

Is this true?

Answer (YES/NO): NO